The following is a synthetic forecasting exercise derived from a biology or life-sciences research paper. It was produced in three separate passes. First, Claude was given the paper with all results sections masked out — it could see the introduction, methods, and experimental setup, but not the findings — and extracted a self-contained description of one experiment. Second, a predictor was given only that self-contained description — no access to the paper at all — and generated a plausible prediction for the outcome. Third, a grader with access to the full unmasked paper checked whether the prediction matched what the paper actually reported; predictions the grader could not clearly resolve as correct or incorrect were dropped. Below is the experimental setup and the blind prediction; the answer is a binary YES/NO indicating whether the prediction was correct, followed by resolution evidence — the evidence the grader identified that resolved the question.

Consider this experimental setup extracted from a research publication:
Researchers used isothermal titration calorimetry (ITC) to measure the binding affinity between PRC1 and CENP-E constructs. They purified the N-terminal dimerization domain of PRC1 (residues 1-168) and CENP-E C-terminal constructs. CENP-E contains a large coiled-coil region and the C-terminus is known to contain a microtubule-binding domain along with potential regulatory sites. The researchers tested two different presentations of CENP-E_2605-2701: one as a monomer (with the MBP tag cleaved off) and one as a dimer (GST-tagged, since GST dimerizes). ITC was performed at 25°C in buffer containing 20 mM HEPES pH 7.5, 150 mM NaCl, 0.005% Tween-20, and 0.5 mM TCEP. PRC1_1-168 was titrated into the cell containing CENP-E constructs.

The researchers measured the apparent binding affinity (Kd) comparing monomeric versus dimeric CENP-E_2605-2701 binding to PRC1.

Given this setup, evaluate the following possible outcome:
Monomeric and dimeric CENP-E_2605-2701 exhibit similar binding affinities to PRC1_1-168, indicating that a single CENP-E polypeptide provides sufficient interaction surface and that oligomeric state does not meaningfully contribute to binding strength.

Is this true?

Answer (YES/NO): NO